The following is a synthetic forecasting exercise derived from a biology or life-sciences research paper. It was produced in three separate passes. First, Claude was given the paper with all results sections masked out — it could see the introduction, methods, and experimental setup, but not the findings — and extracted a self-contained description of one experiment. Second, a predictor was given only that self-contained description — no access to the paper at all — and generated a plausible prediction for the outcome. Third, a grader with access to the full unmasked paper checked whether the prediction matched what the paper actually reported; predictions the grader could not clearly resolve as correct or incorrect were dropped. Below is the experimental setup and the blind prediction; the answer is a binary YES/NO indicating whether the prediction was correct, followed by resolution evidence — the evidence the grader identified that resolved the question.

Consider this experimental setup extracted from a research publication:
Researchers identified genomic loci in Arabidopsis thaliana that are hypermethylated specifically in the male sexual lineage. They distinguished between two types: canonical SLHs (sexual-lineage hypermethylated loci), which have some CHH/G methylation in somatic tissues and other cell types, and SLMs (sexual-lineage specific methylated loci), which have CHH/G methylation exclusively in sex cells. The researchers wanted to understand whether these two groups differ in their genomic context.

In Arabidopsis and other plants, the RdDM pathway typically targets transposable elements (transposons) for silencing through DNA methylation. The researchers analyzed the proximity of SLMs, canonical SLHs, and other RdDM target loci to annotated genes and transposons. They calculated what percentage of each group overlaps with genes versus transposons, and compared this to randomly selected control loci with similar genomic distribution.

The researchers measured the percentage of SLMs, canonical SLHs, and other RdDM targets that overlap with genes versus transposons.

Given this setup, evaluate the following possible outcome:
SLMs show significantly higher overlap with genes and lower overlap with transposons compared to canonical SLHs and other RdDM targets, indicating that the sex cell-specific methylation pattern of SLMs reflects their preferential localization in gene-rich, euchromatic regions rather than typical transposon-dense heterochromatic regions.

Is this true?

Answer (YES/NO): YES